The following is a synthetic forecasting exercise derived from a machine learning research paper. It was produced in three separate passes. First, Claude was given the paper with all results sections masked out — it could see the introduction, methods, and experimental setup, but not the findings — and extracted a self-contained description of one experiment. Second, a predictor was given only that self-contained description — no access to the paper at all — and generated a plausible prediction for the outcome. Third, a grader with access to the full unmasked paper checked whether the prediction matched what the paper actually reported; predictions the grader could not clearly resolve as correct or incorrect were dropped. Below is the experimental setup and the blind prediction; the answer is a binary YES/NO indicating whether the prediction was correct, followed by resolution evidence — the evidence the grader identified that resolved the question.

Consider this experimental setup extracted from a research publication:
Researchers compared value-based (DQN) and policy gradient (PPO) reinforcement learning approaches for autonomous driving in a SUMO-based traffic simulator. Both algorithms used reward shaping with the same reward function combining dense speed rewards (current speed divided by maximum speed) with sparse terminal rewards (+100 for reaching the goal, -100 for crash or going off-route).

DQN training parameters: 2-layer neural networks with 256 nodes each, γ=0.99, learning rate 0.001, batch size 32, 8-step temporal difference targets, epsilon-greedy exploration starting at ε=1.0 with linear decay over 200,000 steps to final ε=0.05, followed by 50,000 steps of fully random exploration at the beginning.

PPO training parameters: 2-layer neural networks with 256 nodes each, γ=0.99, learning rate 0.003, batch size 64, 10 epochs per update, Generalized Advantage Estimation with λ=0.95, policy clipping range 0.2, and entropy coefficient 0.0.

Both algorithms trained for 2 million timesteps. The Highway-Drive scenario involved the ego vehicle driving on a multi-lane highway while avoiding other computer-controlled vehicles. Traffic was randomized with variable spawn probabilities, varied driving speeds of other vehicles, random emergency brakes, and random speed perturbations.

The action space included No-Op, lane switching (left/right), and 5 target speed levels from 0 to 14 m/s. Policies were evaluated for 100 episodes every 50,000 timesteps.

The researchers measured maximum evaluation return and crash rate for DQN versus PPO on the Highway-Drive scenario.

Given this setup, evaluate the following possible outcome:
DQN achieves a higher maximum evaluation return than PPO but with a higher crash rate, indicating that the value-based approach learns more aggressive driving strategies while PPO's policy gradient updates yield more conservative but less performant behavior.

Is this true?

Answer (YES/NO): NO